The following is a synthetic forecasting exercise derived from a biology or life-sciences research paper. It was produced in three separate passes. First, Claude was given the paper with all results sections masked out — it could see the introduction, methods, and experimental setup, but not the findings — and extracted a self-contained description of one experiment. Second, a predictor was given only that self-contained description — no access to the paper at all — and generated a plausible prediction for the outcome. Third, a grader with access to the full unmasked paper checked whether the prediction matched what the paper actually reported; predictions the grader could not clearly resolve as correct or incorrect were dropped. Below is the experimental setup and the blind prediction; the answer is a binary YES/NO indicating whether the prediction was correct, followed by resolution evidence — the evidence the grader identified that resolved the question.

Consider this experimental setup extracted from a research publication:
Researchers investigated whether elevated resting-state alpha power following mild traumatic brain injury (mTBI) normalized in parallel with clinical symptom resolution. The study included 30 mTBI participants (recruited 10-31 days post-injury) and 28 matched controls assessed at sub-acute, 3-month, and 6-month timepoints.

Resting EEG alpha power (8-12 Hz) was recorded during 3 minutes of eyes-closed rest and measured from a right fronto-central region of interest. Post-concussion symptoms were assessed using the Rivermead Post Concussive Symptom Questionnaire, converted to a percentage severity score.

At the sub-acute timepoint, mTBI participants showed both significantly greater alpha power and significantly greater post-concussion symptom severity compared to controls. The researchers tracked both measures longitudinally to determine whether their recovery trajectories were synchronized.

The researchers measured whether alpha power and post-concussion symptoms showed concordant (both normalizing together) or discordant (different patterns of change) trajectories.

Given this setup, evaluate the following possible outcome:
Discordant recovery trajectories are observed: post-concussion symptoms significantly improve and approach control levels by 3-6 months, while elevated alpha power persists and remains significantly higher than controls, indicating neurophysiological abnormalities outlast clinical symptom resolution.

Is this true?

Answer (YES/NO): NO